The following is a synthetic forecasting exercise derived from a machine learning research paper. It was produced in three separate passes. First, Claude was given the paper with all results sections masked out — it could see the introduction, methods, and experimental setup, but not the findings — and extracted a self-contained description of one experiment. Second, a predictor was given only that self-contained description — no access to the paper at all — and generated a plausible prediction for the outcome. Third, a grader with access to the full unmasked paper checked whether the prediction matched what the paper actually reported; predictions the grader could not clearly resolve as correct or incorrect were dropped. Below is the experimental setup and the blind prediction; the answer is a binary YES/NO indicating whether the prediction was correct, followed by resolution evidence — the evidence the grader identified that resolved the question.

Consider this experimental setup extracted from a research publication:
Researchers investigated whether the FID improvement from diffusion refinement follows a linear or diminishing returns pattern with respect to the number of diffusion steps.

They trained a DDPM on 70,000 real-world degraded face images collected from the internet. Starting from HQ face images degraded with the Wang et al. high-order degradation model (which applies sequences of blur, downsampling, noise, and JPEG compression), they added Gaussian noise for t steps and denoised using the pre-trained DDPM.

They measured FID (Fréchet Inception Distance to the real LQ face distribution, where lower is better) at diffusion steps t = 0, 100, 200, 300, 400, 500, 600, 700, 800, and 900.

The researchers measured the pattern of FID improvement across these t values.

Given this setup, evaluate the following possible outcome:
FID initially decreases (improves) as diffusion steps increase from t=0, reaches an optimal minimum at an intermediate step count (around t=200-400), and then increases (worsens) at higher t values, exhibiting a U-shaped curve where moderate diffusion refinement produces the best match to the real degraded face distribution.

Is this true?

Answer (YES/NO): NO